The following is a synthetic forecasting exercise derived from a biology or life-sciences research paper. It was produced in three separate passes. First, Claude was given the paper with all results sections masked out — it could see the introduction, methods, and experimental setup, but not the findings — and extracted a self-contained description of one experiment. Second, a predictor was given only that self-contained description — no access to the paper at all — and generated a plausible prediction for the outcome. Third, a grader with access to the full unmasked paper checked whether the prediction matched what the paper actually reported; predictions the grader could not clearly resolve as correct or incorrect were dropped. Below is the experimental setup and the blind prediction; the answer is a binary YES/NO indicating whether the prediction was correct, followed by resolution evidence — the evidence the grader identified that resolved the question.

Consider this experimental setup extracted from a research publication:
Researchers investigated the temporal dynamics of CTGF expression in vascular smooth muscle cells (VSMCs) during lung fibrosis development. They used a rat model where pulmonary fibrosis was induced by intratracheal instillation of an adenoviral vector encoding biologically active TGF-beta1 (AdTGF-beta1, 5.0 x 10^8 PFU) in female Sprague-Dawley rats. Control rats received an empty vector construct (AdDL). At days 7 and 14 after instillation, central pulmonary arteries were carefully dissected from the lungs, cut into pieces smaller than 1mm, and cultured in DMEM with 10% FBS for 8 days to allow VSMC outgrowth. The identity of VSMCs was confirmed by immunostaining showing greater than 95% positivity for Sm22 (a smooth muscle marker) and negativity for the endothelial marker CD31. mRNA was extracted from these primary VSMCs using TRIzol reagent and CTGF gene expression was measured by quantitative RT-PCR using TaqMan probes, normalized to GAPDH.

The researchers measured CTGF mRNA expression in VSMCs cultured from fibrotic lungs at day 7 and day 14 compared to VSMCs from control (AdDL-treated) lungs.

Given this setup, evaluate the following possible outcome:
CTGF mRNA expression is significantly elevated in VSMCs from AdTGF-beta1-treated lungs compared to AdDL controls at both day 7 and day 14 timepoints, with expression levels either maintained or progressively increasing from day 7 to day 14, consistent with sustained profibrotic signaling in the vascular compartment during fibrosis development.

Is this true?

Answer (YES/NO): YES